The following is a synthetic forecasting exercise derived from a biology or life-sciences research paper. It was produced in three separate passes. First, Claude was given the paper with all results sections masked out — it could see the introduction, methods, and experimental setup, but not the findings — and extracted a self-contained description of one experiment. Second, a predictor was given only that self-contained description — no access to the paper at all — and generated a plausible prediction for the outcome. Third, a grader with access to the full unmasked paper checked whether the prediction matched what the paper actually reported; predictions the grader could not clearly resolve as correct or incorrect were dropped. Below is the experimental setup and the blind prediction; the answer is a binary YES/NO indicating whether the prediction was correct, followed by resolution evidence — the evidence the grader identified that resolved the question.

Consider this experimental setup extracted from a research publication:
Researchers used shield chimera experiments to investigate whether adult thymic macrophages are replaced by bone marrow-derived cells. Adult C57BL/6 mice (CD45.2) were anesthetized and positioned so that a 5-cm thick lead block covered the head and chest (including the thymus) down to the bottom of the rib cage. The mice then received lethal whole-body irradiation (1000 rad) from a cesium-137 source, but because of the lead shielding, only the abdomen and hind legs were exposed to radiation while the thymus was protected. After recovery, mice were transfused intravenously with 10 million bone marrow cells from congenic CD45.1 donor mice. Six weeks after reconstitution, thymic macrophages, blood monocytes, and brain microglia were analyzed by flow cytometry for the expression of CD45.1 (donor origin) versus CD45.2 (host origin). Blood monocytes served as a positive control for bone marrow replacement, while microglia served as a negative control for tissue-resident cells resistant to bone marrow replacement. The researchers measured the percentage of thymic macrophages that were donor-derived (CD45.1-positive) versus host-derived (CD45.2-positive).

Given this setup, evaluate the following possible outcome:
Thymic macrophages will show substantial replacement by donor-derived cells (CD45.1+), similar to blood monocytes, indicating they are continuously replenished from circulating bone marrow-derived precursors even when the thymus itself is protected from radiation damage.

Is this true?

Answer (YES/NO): NO